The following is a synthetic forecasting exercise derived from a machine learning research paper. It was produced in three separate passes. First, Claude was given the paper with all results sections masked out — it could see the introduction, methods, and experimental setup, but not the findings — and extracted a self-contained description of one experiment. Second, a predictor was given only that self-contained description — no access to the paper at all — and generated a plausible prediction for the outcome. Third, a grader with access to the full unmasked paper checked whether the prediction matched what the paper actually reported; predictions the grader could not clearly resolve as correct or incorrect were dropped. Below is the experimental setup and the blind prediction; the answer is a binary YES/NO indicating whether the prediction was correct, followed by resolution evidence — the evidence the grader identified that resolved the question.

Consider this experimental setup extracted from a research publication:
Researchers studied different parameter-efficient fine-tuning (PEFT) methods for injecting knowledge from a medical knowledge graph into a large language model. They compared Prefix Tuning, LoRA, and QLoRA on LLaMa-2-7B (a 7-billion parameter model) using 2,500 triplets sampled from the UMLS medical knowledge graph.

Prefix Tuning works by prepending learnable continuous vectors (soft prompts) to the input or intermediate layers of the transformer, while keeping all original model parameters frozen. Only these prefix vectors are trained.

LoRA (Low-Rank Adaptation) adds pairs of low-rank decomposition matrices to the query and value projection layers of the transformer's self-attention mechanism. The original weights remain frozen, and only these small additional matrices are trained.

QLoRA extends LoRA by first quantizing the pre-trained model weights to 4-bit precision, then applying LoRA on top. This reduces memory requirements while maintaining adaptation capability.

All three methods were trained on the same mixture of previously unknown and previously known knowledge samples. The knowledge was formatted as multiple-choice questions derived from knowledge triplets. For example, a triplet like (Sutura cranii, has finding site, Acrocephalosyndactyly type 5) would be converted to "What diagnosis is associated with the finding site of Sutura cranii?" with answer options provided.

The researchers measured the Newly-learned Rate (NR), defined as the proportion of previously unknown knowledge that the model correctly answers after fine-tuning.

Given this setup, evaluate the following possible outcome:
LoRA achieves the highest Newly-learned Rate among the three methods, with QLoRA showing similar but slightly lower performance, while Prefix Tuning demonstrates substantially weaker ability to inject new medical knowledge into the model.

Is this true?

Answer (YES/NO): NO